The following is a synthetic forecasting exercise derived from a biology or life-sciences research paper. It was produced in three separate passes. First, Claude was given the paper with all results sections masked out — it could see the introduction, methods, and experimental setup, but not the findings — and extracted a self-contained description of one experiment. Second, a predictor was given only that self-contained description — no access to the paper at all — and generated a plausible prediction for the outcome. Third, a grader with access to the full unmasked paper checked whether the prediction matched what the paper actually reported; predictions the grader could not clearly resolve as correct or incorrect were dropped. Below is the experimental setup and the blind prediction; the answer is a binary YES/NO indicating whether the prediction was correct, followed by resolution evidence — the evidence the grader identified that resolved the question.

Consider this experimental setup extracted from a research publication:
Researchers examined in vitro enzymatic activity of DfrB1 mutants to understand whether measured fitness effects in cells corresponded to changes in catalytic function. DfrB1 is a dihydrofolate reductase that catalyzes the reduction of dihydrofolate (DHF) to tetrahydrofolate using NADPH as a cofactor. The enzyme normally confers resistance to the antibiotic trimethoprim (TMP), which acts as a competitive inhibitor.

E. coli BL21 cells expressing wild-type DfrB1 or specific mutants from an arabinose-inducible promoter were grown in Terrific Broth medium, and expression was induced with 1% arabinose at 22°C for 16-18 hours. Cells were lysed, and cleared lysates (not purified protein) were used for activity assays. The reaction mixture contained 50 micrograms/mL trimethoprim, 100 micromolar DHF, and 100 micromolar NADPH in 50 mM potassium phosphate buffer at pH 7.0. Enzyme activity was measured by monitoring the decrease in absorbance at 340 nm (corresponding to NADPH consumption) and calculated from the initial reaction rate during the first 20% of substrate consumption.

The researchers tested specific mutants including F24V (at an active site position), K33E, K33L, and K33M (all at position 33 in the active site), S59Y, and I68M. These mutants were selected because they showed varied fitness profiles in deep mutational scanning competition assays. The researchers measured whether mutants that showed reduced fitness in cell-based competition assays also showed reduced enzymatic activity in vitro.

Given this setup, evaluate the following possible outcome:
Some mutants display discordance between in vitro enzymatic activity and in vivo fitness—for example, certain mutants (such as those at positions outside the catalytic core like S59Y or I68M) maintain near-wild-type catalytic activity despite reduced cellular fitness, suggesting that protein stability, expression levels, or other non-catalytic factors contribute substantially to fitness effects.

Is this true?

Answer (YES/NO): NO